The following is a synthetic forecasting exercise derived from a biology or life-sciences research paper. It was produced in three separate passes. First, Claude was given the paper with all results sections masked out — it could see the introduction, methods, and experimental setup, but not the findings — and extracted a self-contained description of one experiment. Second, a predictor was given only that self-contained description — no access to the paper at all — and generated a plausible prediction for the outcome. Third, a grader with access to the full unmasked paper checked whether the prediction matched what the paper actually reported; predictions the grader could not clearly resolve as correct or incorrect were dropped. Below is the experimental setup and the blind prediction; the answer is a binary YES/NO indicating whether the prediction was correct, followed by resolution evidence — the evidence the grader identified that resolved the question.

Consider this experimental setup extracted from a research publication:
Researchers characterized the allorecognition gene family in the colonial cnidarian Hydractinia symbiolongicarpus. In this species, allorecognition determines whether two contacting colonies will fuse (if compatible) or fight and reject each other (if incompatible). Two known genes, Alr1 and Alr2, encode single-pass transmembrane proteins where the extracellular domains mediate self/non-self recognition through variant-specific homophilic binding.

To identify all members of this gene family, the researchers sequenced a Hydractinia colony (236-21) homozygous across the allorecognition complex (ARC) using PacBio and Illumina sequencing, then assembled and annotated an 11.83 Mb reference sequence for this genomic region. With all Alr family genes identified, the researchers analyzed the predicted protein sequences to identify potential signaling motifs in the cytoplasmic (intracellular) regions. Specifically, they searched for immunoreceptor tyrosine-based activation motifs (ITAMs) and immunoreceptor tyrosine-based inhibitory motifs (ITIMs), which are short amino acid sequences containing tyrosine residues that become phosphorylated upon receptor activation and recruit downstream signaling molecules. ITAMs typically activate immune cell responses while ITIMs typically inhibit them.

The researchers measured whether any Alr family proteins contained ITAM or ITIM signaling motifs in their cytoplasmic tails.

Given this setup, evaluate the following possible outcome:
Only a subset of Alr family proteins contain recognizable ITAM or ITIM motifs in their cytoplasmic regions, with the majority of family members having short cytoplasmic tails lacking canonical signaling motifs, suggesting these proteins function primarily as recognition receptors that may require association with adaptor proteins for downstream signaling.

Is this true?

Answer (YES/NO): NO